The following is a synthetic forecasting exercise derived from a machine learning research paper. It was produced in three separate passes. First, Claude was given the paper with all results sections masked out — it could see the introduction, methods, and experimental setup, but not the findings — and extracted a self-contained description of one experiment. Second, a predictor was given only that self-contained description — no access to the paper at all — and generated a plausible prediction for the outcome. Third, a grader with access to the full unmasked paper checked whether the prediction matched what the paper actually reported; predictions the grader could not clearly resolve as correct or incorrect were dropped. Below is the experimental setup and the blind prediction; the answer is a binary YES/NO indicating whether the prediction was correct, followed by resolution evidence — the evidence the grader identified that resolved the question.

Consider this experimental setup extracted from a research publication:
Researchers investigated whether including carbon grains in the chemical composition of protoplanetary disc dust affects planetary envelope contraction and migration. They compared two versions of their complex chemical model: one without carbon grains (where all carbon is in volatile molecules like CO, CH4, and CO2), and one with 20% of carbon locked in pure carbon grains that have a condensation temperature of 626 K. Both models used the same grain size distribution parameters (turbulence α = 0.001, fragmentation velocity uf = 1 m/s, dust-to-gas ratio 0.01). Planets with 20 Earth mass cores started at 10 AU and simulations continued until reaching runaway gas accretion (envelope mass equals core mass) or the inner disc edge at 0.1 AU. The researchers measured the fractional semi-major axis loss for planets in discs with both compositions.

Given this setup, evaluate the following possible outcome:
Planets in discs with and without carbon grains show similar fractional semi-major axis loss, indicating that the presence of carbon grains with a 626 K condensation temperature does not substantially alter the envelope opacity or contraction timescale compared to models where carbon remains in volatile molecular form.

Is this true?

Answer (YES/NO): NO